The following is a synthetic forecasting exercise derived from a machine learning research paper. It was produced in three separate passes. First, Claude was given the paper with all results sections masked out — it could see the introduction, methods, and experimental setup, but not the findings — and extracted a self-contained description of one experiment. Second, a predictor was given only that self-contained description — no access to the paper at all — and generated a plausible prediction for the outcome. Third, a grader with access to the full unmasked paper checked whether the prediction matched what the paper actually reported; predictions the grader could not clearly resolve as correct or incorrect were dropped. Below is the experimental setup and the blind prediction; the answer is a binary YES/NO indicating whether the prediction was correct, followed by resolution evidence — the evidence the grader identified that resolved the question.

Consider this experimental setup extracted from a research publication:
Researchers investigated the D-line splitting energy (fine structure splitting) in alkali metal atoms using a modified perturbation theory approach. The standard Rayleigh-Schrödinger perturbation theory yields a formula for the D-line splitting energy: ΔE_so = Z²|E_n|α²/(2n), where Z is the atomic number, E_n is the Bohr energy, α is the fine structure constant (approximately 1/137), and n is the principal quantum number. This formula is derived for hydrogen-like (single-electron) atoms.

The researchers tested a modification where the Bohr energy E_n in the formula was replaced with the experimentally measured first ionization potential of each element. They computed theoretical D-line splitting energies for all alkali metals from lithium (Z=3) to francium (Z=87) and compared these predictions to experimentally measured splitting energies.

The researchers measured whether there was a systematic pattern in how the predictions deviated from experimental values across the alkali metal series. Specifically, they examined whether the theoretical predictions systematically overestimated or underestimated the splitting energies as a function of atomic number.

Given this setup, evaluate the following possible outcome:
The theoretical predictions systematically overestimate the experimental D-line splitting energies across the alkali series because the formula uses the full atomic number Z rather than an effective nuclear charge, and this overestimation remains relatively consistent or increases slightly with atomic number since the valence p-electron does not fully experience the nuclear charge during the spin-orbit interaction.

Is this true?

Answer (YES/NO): NO